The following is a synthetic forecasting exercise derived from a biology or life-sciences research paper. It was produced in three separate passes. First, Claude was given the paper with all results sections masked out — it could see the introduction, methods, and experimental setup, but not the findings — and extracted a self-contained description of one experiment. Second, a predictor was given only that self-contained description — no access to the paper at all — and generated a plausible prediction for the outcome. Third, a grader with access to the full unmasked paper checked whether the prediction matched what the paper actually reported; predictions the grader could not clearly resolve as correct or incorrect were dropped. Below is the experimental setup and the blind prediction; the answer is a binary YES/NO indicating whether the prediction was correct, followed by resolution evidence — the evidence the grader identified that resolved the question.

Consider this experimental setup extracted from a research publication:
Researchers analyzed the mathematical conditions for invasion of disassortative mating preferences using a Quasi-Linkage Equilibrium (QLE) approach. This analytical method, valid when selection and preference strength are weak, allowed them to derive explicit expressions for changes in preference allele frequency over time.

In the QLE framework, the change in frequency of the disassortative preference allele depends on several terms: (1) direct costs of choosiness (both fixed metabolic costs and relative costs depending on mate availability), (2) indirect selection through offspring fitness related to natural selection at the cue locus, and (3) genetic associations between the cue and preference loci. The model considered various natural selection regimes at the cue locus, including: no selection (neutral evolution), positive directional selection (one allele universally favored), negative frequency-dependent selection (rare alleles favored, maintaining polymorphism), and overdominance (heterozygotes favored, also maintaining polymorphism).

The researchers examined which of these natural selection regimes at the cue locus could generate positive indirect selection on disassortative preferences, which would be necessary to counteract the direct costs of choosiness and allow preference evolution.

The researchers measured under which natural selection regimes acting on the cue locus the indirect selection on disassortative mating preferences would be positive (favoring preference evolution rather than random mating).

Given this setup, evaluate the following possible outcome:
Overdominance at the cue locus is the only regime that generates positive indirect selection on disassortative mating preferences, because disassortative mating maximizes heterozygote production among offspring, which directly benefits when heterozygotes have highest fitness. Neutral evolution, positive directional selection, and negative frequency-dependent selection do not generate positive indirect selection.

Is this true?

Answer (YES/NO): NO